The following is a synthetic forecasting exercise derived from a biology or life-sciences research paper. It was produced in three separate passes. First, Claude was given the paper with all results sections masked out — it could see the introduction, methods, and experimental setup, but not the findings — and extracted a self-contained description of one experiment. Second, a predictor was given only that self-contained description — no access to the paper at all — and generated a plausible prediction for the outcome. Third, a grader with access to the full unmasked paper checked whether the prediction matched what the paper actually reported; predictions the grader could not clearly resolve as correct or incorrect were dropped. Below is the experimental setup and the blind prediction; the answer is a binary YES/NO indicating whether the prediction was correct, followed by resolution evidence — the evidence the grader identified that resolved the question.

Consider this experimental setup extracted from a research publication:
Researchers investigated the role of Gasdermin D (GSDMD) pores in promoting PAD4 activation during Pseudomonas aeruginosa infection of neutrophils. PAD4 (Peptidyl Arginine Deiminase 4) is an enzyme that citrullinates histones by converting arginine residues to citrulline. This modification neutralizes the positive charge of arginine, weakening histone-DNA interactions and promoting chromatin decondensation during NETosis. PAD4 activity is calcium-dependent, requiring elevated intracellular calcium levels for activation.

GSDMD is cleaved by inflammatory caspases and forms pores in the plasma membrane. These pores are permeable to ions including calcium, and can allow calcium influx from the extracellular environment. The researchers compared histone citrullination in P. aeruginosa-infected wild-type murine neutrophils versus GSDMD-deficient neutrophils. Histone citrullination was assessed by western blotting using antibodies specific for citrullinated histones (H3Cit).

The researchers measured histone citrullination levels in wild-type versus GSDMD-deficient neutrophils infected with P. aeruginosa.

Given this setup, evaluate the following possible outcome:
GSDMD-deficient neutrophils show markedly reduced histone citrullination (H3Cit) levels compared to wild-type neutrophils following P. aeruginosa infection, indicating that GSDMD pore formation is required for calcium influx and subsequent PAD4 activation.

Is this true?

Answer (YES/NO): YES